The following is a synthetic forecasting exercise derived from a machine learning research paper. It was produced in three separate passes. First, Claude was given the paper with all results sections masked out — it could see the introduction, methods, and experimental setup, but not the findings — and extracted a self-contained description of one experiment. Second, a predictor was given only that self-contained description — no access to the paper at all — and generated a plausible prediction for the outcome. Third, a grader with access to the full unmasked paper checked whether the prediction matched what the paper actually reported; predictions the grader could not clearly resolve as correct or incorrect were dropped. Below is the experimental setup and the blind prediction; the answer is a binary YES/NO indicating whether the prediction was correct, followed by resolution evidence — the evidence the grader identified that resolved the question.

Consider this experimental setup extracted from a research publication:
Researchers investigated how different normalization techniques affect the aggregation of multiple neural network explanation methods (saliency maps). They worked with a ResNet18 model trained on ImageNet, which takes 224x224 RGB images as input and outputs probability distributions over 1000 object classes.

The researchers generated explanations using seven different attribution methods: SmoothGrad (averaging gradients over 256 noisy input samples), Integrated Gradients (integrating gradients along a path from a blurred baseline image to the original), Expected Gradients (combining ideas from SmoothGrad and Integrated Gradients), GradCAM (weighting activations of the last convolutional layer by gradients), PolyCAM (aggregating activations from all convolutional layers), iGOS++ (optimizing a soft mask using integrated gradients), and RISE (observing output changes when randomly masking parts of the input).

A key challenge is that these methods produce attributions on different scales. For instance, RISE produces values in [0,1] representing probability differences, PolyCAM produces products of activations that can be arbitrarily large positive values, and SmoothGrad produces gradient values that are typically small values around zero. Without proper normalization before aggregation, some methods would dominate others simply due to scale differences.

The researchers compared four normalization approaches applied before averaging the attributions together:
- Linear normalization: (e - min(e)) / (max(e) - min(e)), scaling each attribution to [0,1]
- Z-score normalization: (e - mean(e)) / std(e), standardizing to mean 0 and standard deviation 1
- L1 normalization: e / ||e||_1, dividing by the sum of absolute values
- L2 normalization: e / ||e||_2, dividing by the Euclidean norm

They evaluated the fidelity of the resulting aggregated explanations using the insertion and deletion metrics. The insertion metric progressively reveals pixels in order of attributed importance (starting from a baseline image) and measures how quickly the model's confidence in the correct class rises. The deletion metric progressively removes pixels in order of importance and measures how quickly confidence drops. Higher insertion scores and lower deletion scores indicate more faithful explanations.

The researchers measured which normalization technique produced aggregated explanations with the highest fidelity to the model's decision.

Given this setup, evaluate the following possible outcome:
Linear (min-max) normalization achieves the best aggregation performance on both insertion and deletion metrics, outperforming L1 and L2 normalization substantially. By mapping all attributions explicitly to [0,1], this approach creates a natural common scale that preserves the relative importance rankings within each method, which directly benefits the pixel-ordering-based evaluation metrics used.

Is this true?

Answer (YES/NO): NO